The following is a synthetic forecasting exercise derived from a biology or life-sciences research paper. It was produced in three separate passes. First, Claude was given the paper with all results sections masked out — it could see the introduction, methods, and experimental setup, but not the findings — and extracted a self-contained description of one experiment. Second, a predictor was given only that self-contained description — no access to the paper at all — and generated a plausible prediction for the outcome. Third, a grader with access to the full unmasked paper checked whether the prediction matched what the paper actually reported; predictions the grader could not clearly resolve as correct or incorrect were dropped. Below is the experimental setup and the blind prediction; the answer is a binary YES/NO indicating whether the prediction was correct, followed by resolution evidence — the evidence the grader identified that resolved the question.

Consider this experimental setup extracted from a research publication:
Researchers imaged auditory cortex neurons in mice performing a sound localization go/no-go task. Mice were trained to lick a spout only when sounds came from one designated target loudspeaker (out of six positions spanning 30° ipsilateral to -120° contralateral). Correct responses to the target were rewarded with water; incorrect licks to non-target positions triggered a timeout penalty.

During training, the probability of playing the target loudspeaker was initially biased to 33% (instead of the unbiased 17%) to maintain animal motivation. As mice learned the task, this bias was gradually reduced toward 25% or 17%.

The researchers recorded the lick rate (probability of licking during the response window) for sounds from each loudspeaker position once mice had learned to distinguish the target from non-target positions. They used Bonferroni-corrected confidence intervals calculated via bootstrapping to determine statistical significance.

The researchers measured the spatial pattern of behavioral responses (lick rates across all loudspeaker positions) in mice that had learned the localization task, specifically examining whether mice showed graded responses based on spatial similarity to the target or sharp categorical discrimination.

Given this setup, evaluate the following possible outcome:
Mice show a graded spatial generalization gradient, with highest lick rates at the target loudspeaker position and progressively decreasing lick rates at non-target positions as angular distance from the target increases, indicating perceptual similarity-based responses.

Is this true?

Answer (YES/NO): YES